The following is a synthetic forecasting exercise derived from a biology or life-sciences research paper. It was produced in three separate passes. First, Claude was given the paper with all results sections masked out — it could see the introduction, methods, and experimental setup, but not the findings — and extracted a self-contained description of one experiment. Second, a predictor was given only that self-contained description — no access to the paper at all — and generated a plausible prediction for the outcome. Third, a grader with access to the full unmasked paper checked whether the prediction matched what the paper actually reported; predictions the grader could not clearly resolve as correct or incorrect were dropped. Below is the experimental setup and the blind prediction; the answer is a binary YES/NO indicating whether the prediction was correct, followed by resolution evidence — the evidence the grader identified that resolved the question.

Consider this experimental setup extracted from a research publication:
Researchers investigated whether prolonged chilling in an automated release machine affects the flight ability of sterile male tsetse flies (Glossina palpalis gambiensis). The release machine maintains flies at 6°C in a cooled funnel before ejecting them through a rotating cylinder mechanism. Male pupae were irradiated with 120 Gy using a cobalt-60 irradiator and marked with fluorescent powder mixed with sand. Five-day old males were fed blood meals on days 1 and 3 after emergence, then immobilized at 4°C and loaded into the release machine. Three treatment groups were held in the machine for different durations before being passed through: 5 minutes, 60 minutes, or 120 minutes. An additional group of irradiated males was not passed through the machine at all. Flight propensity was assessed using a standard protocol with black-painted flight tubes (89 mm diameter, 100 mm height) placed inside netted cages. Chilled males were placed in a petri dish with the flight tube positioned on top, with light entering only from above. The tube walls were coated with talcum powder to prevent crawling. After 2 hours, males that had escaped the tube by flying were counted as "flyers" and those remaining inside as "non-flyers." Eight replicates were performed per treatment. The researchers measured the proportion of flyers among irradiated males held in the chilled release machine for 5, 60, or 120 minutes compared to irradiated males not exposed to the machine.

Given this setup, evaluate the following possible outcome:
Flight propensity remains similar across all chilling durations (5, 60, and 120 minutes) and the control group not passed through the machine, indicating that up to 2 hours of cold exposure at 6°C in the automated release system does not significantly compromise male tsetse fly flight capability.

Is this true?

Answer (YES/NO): YES